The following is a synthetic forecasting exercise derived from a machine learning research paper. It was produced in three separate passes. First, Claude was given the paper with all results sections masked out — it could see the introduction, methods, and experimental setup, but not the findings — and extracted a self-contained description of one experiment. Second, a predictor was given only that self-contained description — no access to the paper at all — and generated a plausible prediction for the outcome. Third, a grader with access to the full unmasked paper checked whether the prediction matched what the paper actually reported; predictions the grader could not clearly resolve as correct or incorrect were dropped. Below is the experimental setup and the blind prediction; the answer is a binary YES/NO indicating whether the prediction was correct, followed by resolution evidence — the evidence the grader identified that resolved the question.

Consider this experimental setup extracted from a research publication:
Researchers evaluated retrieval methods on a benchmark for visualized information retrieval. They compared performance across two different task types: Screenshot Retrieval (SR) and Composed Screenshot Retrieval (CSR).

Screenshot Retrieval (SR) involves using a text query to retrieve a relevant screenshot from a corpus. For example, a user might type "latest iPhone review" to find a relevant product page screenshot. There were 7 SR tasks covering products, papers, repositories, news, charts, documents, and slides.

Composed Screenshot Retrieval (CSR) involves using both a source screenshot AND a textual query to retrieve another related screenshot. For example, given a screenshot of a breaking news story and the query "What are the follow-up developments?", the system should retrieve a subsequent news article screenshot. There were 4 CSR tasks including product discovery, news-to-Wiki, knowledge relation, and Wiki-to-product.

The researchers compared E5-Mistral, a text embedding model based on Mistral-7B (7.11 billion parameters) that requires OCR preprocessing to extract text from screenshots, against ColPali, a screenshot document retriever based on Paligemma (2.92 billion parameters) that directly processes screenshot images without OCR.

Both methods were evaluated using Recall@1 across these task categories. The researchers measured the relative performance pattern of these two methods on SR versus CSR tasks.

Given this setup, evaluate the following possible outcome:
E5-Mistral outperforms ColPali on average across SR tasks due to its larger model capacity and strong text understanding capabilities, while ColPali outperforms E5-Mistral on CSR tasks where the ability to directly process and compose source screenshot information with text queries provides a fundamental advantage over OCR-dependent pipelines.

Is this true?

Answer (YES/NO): NO